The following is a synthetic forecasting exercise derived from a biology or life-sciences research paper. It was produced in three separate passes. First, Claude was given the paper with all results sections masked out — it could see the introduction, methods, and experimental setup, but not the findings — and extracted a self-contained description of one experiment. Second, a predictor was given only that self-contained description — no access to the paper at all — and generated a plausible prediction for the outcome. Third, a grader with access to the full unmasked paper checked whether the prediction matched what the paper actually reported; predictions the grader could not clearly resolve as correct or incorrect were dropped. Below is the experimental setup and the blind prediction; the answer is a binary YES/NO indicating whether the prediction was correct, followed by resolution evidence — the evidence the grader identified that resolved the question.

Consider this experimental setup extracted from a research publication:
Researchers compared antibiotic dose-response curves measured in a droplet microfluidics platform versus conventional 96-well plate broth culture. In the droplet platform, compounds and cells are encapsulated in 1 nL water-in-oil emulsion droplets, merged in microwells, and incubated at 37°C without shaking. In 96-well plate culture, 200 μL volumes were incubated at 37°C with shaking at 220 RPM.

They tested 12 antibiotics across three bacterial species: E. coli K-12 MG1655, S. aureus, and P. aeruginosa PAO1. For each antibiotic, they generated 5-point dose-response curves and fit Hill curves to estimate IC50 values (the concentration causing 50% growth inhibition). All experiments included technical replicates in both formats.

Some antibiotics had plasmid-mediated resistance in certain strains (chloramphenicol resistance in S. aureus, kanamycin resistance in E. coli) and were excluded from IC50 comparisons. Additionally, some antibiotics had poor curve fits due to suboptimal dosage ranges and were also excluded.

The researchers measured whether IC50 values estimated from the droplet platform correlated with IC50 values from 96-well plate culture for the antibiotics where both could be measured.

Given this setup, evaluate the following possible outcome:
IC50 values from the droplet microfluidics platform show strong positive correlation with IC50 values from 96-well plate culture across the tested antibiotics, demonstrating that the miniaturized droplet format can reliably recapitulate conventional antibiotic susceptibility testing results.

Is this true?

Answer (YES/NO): YES